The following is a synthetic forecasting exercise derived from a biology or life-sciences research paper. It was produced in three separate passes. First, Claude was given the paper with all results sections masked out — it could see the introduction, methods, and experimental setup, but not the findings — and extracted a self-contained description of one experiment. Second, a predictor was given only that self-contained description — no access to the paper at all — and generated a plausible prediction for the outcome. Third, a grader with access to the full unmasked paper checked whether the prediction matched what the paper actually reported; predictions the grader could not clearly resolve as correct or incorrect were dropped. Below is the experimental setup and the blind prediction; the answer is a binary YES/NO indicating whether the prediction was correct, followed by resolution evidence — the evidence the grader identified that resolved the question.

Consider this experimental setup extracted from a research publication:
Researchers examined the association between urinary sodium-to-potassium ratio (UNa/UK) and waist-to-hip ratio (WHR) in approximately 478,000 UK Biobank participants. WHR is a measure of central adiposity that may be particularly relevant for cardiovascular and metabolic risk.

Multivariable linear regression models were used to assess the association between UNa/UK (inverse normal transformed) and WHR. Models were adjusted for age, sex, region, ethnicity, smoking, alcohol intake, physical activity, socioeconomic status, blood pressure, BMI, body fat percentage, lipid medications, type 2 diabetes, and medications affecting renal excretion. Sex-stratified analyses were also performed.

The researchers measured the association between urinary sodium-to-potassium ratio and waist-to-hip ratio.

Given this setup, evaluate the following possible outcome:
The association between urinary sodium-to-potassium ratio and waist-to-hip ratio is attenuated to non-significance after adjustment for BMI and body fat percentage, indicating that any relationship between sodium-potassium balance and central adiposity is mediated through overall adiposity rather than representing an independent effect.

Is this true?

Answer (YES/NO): NO